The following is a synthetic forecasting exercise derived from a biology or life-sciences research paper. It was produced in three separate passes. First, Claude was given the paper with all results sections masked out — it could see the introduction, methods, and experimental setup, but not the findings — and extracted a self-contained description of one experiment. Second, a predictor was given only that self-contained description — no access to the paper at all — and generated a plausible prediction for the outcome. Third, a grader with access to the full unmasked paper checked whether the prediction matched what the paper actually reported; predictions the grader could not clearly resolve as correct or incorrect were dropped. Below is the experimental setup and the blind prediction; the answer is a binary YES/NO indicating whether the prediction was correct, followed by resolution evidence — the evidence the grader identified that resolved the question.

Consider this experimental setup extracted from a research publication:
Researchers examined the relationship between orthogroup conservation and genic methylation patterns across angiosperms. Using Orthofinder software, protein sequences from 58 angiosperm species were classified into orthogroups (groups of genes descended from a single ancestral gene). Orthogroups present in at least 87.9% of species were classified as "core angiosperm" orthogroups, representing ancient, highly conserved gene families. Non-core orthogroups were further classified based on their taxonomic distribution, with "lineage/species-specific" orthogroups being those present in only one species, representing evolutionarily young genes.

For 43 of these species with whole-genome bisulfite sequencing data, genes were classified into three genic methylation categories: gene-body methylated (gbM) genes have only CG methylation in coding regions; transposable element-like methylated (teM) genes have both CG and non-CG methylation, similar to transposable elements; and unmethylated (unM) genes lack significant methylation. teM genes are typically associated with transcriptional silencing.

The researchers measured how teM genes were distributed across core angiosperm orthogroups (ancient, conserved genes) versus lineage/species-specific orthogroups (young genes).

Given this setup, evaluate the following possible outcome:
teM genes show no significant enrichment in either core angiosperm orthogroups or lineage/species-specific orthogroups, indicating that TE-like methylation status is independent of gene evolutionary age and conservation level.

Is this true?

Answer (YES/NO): NO